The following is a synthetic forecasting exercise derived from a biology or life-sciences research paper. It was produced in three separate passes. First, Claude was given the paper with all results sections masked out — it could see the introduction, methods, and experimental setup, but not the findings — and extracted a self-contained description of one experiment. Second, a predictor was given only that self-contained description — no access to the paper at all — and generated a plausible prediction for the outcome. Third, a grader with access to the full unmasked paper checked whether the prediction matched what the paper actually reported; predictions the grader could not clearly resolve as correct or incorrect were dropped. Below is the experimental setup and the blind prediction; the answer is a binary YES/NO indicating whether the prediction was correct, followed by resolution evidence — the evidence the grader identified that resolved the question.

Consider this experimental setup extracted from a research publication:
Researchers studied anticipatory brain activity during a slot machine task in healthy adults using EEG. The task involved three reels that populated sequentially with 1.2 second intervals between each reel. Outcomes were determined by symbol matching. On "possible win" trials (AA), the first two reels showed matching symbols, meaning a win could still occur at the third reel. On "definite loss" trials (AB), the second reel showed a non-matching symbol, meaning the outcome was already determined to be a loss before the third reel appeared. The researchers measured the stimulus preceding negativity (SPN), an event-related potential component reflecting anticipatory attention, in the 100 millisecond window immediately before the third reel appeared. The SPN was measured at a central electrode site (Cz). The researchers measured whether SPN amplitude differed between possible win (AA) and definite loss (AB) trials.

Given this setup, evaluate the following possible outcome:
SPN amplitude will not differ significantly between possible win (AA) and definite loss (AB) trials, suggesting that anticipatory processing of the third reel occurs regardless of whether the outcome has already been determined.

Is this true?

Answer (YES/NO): NO